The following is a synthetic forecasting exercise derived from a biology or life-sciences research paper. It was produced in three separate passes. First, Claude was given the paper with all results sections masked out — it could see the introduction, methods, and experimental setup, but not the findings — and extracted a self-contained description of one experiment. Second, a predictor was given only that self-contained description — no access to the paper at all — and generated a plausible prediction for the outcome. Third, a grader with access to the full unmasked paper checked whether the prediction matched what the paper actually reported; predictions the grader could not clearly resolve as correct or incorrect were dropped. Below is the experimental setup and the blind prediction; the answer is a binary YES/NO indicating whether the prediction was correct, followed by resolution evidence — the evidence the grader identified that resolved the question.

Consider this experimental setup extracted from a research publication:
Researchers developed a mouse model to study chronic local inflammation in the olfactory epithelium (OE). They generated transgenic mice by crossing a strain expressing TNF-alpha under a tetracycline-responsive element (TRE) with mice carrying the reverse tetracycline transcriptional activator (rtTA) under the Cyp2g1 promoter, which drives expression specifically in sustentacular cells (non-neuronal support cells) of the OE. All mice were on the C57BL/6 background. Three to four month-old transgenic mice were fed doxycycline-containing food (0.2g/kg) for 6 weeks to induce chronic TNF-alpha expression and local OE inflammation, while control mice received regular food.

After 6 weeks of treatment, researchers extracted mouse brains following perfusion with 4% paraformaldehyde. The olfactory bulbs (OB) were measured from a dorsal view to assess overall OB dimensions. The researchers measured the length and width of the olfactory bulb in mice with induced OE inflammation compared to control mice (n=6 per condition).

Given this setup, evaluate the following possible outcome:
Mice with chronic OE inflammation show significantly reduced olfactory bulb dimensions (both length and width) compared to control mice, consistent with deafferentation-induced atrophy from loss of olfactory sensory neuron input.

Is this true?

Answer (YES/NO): YES